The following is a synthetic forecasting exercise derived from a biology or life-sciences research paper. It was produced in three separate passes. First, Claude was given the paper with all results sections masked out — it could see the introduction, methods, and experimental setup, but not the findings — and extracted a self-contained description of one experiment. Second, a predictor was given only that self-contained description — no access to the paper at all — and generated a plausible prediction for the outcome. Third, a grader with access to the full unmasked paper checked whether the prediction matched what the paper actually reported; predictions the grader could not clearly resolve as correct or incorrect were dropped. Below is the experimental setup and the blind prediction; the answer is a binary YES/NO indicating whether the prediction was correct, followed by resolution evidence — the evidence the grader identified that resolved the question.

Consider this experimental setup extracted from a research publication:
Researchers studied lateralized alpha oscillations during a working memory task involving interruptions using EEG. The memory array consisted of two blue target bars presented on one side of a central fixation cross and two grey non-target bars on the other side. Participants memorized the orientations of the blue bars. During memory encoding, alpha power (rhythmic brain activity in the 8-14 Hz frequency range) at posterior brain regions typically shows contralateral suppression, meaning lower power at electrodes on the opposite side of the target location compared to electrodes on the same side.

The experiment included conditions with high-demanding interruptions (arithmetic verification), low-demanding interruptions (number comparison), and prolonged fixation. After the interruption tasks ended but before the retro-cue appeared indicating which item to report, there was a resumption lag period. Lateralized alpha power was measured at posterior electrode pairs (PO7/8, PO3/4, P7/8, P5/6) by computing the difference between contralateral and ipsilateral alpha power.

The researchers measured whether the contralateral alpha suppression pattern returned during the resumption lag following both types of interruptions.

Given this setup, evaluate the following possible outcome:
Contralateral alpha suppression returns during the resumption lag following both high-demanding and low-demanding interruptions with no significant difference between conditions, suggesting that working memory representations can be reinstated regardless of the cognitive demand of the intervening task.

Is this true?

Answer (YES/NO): YES